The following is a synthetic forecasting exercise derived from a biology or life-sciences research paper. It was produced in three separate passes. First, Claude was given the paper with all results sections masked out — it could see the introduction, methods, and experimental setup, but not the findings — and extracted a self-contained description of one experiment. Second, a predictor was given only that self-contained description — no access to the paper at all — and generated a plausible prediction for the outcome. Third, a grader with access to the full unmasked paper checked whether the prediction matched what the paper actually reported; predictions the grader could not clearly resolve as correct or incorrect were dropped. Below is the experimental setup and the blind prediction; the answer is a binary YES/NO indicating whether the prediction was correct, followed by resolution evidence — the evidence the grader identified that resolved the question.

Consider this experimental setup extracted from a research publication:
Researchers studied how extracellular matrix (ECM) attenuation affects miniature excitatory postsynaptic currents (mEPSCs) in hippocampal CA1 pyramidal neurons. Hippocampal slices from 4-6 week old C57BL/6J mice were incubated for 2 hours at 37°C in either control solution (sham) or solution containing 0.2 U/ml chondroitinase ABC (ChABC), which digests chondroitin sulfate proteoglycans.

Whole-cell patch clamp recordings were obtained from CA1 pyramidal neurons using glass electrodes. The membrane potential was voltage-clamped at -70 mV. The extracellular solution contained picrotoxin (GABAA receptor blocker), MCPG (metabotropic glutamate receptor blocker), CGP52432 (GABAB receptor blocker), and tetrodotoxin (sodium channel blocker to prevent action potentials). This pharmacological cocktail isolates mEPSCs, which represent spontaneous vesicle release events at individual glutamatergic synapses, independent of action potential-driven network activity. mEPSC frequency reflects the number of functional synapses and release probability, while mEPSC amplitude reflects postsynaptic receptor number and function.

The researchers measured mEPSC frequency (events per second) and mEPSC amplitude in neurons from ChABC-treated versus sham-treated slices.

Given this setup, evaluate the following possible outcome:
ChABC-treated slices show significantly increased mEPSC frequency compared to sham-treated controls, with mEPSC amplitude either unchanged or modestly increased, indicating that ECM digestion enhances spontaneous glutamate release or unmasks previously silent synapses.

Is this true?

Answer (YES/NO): NO